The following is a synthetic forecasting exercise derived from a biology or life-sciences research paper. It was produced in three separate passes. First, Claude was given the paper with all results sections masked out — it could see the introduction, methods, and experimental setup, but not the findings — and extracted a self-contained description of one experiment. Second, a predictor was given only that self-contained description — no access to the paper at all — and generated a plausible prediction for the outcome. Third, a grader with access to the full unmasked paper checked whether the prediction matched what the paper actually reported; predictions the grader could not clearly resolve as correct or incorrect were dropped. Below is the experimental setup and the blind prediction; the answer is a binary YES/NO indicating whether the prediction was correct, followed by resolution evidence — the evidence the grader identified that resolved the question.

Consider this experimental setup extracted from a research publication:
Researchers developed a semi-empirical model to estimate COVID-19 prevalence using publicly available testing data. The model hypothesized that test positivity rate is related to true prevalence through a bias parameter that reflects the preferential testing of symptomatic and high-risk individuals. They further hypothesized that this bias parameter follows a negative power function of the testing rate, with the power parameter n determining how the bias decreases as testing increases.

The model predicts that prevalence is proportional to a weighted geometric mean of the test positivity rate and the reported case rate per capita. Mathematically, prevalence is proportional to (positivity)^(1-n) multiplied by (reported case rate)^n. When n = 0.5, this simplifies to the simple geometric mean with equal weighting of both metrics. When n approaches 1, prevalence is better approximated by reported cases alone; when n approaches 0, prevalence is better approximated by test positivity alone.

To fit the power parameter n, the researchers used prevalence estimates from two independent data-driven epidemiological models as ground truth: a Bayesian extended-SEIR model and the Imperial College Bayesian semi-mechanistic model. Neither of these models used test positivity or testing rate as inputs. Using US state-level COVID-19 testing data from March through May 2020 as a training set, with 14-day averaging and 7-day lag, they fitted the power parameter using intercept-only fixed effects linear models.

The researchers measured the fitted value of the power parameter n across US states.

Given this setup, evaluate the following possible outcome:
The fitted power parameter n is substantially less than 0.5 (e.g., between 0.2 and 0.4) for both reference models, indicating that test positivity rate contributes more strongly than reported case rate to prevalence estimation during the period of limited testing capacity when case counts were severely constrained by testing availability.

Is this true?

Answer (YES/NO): NO